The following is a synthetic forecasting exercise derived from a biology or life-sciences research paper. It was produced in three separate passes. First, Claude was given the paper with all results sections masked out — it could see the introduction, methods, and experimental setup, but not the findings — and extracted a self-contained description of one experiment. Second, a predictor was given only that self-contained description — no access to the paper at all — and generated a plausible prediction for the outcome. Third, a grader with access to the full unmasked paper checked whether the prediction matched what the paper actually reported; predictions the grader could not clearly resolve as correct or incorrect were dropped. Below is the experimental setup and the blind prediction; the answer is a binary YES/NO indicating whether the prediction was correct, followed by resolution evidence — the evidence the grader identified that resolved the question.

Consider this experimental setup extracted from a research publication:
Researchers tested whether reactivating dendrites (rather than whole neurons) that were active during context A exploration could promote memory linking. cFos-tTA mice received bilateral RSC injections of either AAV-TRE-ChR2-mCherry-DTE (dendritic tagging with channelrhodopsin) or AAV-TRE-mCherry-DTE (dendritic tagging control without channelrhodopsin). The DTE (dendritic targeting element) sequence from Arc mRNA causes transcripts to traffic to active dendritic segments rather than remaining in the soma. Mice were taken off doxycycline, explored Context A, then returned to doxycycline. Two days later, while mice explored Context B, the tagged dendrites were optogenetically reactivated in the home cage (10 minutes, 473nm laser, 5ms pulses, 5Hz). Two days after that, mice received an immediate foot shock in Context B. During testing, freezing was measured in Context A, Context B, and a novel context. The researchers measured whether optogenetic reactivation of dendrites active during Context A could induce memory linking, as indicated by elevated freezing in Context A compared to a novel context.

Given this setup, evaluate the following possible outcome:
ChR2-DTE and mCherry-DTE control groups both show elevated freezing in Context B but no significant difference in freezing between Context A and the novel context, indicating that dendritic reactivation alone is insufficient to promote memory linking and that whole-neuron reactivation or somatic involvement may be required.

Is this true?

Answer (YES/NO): NO